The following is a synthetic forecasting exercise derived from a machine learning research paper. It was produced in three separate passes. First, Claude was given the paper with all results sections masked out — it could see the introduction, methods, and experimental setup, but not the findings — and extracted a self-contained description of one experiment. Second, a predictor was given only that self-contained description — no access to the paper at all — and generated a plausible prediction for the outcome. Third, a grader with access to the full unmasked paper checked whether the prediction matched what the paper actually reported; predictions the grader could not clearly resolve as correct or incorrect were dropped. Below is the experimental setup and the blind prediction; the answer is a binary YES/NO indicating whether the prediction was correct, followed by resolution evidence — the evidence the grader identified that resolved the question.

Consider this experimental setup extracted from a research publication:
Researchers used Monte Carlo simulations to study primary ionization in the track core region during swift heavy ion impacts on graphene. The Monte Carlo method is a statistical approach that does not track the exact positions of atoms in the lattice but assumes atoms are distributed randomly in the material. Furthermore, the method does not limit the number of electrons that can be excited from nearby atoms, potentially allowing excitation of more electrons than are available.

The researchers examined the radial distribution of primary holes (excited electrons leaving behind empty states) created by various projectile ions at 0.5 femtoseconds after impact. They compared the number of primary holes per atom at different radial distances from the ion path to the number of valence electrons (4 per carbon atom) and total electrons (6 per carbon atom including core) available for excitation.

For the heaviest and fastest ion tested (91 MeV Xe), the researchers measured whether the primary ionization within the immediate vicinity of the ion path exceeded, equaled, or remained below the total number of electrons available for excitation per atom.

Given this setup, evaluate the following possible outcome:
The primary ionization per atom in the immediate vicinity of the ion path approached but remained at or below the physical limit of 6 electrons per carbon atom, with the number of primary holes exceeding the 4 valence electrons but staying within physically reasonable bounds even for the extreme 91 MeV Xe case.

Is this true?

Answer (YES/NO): NO